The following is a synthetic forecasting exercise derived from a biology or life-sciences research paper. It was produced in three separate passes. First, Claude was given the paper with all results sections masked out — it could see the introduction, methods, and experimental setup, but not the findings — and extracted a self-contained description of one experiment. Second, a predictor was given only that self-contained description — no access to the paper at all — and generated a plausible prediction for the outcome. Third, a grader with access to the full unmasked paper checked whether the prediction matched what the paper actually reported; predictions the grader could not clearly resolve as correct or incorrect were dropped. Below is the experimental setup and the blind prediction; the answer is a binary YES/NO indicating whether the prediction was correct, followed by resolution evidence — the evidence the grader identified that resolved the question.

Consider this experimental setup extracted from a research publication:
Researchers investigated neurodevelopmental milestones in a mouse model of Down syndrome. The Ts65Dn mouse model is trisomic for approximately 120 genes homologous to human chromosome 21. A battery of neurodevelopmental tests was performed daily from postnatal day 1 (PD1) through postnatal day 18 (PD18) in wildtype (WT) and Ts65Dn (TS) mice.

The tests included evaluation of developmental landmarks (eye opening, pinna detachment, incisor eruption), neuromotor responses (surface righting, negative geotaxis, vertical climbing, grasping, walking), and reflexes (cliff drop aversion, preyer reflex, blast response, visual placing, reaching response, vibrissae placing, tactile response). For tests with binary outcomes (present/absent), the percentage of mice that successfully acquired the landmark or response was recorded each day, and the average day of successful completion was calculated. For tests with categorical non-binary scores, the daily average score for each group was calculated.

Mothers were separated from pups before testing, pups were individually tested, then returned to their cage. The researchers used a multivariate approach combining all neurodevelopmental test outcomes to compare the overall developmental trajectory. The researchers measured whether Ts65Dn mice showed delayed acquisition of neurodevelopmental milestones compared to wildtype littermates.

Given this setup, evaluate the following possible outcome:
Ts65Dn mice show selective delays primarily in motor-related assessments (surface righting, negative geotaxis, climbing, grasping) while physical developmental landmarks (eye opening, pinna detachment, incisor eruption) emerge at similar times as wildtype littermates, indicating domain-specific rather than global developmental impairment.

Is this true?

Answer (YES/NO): NO